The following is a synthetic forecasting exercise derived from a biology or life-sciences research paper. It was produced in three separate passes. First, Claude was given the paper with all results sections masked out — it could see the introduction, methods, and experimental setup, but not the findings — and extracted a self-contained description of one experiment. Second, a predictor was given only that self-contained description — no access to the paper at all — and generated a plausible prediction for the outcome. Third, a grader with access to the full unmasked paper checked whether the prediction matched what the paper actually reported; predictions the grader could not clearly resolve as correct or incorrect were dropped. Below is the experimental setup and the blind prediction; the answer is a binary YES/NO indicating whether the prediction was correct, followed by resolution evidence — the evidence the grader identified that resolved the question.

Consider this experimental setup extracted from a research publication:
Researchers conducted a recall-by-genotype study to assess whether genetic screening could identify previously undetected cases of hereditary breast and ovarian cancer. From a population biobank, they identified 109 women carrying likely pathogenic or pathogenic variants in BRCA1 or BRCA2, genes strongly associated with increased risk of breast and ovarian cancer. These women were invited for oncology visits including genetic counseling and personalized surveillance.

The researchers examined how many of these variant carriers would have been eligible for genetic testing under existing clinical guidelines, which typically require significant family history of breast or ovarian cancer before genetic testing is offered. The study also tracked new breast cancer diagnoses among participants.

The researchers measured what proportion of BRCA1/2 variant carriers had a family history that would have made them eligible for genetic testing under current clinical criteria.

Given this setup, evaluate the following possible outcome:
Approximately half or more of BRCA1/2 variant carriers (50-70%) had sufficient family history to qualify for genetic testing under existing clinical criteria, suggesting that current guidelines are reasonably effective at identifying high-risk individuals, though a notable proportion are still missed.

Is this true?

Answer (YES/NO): NO